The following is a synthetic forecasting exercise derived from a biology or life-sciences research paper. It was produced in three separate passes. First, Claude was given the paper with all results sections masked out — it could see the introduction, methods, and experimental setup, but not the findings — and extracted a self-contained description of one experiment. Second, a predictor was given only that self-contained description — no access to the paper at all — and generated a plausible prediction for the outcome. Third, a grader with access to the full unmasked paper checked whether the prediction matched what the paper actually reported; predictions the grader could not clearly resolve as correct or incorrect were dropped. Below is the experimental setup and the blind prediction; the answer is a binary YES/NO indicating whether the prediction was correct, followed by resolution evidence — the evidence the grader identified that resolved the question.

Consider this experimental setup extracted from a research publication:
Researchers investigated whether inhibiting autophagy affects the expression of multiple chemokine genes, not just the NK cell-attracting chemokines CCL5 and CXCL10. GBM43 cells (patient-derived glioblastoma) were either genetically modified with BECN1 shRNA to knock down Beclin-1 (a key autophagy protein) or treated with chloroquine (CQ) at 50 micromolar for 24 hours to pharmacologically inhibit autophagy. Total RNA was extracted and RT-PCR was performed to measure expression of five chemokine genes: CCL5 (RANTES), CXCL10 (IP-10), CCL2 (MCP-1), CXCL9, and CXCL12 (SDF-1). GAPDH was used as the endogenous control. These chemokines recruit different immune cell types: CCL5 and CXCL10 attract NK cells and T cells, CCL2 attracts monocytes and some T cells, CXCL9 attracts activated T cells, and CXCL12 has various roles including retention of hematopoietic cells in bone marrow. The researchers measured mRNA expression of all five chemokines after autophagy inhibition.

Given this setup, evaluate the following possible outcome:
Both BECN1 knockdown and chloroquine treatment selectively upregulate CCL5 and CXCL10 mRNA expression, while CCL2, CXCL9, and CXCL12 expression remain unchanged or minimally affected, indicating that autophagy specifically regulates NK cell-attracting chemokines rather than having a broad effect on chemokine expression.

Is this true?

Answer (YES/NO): NO